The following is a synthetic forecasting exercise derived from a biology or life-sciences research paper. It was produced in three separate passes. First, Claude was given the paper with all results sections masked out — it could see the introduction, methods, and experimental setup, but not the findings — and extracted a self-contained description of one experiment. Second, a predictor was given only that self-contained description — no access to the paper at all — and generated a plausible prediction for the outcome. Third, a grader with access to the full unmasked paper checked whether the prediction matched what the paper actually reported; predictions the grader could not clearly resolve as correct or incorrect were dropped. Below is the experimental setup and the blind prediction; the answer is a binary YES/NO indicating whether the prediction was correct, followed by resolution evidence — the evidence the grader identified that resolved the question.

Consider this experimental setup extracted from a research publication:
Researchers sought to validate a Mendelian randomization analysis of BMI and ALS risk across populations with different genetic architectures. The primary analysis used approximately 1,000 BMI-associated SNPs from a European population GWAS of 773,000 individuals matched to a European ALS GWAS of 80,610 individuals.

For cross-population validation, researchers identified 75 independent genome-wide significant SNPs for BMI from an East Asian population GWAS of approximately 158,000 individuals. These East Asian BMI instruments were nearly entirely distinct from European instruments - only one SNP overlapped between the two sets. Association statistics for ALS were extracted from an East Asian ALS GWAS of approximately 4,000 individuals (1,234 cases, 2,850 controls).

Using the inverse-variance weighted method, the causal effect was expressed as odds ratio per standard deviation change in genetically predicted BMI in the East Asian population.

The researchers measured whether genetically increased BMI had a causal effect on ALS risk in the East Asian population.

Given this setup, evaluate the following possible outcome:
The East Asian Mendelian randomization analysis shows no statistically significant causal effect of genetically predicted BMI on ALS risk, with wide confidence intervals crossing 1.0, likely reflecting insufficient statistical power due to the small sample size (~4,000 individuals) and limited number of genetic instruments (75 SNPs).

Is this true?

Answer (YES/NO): YES